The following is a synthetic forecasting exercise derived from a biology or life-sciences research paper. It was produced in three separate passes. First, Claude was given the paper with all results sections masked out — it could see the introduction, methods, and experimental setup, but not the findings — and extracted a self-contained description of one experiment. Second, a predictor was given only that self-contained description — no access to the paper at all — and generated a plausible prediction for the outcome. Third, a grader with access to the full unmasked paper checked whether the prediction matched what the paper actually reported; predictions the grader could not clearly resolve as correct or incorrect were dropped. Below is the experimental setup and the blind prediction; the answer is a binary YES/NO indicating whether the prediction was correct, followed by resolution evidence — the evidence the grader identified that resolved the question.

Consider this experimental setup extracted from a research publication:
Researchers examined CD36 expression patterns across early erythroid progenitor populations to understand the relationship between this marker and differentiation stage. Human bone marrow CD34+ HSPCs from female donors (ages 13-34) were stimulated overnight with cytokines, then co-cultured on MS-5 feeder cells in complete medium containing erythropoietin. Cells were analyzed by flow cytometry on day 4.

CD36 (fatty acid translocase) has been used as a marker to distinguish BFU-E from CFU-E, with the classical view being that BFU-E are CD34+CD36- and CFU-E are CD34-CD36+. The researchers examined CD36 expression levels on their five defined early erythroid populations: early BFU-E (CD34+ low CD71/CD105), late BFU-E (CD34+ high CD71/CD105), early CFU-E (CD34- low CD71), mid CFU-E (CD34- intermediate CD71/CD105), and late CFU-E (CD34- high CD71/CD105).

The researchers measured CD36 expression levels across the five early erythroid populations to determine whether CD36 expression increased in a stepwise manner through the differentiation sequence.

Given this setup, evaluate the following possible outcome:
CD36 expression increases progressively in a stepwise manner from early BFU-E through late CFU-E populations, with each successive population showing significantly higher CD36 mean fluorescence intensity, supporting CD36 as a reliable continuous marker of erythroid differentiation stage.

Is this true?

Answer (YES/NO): NO